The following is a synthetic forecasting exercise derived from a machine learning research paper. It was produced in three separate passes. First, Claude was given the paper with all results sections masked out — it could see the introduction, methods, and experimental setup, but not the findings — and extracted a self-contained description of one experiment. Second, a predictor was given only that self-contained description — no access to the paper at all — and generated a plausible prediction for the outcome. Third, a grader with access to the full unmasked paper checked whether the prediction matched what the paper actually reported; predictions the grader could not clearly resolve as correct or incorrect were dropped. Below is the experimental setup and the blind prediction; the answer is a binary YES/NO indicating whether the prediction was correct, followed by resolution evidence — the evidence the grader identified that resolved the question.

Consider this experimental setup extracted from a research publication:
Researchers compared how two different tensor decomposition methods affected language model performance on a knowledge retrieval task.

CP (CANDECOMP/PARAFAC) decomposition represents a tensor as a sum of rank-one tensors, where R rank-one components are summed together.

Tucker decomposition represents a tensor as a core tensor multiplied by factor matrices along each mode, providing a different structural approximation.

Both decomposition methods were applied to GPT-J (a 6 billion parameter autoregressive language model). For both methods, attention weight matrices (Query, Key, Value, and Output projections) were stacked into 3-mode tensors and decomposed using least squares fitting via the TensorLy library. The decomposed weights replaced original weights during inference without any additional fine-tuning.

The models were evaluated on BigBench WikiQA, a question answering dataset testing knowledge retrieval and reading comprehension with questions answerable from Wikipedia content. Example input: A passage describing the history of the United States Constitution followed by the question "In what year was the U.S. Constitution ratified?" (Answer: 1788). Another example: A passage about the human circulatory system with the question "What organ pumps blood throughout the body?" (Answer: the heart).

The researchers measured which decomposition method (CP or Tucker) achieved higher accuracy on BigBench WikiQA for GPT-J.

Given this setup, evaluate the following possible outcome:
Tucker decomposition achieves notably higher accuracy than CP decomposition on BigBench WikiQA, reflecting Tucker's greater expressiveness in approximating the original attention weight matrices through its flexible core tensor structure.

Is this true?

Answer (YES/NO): NO